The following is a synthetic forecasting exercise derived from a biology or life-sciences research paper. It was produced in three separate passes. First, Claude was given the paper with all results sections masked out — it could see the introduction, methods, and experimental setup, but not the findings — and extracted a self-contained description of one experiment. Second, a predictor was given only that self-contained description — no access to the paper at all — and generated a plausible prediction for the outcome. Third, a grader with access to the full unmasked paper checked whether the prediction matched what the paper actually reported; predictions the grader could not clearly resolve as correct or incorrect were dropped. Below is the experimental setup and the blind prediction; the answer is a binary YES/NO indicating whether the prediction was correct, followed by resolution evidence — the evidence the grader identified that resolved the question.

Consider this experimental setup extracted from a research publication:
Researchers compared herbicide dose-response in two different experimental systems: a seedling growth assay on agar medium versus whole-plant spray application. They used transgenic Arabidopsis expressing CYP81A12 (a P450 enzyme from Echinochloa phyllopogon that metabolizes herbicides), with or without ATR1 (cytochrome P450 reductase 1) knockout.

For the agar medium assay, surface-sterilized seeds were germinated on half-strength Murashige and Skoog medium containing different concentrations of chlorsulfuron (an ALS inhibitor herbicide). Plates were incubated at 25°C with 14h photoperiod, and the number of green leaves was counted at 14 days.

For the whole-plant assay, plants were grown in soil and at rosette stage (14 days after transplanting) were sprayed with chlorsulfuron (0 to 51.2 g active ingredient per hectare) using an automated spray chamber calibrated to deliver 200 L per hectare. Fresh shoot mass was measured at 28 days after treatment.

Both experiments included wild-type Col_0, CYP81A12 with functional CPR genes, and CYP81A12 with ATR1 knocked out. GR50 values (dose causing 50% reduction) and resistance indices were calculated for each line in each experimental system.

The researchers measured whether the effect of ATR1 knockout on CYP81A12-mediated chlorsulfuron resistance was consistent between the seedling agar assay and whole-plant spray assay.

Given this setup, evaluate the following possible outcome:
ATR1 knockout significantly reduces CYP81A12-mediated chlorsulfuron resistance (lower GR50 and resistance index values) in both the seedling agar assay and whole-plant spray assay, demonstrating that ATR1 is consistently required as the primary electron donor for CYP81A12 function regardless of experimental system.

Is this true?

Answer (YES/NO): YES